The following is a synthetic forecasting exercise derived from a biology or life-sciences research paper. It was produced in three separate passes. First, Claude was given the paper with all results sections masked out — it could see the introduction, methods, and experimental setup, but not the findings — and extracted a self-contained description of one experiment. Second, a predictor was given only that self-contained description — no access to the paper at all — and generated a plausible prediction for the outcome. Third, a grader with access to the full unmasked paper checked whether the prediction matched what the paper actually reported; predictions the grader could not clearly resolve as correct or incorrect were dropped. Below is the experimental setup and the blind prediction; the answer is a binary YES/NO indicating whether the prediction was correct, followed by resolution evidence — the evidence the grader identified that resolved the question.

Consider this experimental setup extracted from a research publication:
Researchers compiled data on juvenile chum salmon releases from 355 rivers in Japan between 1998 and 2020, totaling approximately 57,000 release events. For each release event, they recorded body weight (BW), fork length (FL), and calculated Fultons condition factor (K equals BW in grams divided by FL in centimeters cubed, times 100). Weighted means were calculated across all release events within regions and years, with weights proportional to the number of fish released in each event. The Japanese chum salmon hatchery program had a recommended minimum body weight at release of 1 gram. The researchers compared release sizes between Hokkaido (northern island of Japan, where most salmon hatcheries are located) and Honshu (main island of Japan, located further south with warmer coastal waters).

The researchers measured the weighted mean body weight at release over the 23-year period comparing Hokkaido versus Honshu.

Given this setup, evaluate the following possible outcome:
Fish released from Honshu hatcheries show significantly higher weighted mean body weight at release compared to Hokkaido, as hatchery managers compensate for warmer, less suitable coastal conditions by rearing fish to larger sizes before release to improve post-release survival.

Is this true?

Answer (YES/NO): NO